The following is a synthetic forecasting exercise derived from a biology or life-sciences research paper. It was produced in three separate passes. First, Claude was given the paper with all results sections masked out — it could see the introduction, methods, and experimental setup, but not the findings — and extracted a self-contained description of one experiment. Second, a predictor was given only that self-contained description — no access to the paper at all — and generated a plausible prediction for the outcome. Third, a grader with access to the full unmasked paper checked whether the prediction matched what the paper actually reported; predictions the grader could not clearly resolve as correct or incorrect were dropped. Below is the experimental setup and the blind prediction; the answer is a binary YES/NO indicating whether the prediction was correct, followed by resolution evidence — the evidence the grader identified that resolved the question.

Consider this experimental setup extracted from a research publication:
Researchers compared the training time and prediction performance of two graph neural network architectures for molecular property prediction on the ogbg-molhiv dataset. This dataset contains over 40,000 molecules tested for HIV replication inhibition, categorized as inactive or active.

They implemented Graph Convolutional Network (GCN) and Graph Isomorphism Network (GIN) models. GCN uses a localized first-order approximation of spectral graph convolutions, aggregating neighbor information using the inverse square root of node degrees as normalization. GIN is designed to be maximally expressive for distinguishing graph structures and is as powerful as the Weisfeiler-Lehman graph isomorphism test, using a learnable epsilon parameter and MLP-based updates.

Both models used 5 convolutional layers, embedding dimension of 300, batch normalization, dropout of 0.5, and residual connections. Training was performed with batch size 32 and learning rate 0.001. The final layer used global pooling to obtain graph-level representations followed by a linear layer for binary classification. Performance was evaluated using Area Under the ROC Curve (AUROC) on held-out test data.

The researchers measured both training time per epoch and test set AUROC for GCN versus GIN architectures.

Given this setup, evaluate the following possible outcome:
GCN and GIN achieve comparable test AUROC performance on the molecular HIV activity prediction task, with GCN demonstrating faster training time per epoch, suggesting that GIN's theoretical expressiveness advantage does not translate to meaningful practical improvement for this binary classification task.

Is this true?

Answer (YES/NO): NO